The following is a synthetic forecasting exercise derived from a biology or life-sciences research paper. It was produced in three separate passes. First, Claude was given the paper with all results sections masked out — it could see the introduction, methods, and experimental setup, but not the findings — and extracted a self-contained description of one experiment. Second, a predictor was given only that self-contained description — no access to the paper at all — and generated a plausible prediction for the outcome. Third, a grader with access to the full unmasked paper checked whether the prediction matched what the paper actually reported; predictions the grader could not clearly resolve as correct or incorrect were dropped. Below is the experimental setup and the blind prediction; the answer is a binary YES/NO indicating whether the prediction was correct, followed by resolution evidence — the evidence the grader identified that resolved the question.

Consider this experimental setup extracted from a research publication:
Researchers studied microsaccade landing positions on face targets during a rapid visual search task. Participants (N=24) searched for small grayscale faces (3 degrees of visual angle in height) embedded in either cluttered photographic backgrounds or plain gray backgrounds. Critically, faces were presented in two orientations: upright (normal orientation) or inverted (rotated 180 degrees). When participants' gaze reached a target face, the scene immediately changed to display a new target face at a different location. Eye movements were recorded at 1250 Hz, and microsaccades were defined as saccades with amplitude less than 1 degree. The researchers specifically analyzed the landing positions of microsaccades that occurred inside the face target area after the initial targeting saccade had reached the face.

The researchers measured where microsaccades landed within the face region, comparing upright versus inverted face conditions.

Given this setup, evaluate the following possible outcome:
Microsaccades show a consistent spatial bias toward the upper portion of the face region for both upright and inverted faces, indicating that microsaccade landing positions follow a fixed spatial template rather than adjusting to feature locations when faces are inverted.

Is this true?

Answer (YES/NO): NO